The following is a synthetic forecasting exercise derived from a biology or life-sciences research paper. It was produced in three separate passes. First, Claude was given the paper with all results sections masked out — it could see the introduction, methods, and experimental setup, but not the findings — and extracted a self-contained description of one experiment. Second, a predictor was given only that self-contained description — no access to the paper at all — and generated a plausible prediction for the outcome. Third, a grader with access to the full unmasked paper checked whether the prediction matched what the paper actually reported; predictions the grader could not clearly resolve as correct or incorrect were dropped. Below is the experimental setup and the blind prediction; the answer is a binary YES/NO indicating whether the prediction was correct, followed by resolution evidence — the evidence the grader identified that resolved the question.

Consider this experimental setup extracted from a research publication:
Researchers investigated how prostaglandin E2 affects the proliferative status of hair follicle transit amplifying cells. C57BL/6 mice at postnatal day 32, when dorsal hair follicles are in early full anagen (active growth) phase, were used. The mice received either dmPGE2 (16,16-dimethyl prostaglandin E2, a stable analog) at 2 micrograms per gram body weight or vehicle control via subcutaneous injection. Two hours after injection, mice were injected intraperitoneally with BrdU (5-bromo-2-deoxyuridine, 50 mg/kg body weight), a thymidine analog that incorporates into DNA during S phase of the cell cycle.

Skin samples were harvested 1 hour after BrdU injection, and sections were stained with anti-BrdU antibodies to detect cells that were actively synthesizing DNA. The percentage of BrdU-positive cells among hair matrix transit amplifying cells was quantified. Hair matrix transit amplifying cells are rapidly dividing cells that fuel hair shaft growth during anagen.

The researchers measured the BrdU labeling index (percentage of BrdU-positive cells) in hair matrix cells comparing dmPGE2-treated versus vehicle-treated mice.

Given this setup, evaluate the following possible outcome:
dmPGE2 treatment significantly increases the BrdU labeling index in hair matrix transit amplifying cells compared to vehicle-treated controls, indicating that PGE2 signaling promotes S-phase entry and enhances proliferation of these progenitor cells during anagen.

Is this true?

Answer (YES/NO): NO